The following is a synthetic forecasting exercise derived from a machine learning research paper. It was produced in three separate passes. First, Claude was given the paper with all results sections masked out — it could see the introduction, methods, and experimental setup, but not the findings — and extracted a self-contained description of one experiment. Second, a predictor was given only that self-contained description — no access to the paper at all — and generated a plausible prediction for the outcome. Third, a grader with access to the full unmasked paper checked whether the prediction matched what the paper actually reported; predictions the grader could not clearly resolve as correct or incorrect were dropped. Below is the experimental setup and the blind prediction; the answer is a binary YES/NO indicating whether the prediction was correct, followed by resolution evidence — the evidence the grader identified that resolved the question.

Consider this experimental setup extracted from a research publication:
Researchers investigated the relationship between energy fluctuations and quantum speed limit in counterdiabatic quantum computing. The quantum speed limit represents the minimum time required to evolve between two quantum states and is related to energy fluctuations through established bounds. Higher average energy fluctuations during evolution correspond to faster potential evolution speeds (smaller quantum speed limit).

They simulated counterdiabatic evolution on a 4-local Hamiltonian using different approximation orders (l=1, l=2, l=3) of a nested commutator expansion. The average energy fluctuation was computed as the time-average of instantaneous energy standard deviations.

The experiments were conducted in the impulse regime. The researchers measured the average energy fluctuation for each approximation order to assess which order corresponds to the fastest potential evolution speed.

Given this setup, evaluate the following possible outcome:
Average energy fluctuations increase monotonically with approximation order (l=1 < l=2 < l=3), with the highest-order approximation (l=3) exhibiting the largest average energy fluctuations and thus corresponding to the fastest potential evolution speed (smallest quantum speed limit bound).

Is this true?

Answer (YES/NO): YES